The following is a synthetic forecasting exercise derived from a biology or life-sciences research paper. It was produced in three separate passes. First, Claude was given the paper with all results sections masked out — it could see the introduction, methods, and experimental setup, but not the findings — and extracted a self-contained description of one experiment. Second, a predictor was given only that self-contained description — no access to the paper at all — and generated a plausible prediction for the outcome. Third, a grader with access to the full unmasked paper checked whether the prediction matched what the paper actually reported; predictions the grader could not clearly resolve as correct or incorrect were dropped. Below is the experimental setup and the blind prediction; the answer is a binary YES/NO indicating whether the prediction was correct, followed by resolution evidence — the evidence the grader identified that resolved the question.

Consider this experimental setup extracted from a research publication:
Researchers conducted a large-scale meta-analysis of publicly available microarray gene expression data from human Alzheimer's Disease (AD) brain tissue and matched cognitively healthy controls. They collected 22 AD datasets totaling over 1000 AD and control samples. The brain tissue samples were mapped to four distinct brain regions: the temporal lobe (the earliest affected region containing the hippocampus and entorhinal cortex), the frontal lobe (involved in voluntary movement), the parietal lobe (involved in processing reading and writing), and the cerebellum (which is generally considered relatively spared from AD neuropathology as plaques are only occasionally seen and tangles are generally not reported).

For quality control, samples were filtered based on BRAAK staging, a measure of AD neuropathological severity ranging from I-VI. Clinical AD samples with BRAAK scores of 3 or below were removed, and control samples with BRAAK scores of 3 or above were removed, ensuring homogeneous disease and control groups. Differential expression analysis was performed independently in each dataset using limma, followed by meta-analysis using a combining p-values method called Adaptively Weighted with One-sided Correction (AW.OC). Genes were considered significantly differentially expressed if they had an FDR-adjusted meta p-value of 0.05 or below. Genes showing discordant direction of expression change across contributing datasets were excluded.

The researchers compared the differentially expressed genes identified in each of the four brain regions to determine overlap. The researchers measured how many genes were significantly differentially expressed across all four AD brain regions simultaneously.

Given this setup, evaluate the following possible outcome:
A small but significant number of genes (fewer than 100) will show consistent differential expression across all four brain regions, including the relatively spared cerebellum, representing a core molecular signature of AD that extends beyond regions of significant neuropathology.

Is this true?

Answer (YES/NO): YES